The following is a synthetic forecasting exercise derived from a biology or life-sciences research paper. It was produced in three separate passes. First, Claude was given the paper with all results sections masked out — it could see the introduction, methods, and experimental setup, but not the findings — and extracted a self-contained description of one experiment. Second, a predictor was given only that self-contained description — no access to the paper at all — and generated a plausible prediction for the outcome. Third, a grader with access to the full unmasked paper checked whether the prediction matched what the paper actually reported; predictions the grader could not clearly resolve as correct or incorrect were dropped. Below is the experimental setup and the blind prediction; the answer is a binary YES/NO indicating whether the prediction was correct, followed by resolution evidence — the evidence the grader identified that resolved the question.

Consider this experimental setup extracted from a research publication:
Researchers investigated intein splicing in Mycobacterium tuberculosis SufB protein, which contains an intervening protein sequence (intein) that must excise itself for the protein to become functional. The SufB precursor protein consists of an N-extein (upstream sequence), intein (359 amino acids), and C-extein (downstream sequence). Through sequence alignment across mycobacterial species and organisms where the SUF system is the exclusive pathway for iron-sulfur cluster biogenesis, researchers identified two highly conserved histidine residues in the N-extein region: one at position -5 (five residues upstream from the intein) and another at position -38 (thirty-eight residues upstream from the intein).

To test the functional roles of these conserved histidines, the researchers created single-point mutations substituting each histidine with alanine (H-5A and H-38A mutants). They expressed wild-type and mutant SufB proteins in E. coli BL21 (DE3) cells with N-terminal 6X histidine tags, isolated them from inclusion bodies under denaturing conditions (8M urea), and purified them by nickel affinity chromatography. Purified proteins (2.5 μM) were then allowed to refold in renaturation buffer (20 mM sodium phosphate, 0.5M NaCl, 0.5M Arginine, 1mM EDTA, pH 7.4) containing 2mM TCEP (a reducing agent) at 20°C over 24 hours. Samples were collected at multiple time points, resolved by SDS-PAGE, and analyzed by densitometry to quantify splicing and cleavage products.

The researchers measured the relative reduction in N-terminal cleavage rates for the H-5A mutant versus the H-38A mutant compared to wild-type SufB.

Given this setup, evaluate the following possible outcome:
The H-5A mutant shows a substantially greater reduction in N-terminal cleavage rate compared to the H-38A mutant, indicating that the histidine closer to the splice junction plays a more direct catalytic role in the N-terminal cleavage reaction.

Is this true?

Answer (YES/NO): NO